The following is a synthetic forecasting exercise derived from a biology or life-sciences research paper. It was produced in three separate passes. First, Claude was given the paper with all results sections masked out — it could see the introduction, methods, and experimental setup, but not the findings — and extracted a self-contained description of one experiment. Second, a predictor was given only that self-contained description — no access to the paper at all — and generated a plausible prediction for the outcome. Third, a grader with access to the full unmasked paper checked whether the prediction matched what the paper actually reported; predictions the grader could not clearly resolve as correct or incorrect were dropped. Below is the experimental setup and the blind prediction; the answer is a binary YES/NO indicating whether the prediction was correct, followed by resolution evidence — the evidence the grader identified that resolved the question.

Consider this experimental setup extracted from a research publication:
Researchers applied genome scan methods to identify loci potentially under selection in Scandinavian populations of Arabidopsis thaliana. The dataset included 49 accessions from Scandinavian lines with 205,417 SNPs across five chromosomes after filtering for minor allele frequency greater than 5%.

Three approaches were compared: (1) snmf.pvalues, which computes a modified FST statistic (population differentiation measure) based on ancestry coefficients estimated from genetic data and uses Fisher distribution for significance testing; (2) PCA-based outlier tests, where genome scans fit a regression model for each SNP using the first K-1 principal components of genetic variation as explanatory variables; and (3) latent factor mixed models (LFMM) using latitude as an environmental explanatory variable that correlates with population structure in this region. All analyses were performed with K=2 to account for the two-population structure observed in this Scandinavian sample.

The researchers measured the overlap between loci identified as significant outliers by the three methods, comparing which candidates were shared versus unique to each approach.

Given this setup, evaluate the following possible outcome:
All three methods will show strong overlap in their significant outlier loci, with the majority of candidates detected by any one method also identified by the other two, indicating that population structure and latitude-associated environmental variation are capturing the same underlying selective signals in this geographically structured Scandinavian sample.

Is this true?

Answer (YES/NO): NO